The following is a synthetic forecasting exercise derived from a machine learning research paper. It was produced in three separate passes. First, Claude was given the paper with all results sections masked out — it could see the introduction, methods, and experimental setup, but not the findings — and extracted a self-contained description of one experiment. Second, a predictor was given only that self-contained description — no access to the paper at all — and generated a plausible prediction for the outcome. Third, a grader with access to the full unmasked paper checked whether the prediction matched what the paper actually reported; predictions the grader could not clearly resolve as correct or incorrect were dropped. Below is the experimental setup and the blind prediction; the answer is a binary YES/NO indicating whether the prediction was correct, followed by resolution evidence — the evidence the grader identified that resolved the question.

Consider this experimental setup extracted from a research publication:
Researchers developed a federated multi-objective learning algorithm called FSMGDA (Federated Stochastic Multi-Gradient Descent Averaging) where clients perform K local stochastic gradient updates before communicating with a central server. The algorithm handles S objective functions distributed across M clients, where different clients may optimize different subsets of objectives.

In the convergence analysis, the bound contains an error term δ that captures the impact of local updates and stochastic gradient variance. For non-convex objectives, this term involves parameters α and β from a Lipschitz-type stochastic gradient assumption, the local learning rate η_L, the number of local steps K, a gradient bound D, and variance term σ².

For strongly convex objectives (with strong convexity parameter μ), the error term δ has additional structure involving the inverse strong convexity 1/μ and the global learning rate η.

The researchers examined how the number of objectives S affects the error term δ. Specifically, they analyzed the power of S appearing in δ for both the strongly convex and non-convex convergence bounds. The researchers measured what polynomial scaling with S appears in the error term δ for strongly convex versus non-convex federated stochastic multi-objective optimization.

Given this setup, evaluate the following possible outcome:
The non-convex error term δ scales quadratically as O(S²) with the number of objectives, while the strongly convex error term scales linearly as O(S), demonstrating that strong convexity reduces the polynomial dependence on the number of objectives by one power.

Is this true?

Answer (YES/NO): NO